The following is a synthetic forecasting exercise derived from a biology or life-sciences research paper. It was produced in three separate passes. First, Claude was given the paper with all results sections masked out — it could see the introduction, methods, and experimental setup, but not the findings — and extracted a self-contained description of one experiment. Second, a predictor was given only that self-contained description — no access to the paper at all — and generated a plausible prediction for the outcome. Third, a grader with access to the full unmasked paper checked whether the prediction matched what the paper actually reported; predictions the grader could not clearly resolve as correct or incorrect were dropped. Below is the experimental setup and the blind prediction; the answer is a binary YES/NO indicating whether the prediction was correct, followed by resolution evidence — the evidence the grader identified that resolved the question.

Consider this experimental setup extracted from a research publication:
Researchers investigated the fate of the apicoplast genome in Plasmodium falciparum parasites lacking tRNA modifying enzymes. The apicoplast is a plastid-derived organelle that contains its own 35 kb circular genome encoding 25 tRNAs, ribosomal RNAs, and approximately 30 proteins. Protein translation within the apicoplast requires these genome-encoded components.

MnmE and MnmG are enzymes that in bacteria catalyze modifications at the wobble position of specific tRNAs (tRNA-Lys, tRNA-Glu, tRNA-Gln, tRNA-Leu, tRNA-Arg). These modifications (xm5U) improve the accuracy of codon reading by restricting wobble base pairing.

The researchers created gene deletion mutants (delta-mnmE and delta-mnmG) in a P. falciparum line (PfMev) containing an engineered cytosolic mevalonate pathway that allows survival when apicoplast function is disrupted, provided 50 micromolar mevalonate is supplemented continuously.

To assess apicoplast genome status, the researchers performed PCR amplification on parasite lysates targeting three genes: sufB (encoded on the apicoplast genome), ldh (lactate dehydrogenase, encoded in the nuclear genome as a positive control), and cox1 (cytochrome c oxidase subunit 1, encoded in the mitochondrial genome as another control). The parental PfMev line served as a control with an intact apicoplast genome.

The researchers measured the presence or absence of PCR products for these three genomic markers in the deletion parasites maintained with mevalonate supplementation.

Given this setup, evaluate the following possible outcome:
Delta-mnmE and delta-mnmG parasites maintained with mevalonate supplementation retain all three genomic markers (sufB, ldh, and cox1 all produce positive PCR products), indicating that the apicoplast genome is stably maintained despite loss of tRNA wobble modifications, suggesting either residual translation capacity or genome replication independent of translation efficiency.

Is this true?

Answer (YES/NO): NO